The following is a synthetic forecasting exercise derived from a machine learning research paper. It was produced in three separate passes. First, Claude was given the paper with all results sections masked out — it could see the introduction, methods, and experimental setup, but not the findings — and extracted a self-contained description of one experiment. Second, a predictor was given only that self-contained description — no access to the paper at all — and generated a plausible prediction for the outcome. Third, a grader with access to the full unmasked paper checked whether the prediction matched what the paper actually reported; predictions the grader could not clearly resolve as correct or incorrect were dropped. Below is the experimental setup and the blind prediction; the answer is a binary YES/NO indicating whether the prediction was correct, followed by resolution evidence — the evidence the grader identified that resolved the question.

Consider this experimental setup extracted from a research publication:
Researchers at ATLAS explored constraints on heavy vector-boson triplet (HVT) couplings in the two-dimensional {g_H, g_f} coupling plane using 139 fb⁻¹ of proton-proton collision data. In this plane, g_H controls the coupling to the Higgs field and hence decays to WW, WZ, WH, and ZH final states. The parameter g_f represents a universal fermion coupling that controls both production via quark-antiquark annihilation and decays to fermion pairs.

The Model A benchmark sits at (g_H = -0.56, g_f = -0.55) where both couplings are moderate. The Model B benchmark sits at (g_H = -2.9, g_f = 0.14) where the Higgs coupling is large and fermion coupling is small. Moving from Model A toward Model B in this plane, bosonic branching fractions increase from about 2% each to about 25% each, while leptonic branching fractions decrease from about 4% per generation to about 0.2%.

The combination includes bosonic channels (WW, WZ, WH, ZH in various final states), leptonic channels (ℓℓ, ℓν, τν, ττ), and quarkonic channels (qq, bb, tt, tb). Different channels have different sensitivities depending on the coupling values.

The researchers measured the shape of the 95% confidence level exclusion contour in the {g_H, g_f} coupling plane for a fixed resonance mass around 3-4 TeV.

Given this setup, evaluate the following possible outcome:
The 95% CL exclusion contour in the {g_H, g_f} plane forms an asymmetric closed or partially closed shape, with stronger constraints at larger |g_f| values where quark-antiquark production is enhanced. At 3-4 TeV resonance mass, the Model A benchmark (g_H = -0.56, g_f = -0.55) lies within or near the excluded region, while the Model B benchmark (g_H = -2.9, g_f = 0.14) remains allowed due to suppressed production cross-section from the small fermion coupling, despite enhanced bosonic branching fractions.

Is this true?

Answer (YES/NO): NO